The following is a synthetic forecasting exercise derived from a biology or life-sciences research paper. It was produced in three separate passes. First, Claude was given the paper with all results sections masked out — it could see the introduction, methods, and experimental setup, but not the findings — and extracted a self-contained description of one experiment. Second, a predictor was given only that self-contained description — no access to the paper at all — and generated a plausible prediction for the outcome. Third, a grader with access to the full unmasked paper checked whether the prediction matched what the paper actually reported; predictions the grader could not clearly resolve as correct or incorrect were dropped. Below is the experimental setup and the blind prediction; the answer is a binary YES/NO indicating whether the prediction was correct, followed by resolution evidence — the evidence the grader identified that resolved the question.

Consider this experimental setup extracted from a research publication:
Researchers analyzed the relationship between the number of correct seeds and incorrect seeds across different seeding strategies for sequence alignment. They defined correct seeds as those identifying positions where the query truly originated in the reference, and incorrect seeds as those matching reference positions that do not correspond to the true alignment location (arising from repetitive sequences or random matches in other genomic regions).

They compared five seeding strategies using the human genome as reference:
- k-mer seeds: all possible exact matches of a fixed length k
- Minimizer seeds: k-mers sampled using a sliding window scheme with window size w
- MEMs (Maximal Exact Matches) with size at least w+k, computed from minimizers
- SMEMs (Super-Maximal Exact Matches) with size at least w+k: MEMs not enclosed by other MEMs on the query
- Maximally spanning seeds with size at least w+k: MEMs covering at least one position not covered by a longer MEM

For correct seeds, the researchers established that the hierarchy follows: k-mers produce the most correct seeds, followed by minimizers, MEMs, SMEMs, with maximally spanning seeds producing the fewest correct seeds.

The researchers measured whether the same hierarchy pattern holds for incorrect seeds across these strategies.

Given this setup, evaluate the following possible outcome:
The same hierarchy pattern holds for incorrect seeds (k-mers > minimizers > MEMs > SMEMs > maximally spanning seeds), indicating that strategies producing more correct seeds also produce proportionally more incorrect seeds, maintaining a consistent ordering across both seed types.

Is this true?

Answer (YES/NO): YES